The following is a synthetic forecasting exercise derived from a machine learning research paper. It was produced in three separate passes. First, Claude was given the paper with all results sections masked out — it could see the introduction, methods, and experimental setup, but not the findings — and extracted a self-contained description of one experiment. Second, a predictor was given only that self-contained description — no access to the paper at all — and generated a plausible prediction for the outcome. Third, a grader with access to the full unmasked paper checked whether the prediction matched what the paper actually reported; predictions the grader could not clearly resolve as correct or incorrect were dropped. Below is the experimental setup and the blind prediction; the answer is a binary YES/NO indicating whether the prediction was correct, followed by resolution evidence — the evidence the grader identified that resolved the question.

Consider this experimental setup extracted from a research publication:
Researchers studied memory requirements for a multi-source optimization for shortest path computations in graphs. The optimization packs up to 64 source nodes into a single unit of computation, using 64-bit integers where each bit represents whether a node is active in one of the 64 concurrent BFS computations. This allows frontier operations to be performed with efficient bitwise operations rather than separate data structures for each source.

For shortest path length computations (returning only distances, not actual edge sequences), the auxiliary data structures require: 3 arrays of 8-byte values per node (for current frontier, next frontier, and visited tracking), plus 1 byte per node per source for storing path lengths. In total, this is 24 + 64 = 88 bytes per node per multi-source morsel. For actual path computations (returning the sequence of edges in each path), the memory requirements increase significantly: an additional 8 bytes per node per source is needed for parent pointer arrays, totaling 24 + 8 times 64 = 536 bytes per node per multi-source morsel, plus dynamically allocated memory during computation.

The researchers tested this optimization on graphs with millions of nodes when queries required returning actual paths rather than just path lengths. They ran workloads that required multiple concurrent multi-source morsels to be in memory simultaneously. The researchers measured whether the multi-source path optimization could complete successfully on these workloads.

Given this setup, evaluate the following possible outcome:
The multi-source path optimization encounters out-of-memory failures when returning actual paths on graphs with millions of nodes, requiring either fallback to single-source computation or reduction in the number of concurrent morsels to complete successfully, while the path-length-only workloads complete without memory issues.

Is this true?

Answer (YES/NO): NO